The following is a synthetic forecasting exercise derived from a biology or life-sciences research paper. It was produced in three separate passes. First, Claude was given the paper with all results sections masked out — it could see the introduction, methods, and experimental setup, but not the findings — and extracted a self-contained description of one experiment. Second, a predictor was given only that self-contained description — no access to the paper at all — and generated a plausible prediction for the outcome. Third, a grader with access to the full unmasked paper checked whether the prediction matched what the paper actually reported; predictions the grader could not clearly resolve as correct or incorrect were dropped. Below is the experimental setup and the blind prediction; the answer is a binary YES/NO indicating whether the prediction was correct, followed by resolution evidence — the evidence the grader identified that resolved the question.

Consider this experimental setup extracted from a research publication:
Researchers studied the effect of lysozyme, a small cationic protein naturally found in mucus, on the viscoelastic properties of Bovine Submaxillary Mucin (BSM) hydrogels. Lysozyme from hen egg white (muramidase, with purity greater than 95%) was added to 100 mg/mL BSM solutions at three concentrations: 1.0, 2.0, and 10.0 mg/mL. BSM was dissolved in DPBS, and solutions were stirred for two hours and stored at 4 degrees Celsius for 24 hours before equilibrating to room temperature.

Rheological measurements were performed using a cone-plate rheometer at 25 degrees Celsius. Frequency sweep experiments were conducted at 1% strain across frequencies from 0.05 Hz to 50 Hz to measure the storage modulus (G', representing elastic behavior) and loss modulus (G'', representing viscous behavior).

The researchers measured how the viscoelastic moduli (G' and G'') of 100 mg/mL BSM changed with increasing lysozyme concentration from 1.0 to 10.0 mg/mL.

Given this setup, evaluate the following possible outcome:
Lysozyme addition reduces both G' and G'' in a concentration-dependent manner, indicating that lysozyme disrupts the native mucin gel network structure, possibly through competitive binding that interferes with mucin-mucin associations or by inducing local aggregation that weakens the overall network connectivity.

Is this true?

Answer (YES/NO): NO